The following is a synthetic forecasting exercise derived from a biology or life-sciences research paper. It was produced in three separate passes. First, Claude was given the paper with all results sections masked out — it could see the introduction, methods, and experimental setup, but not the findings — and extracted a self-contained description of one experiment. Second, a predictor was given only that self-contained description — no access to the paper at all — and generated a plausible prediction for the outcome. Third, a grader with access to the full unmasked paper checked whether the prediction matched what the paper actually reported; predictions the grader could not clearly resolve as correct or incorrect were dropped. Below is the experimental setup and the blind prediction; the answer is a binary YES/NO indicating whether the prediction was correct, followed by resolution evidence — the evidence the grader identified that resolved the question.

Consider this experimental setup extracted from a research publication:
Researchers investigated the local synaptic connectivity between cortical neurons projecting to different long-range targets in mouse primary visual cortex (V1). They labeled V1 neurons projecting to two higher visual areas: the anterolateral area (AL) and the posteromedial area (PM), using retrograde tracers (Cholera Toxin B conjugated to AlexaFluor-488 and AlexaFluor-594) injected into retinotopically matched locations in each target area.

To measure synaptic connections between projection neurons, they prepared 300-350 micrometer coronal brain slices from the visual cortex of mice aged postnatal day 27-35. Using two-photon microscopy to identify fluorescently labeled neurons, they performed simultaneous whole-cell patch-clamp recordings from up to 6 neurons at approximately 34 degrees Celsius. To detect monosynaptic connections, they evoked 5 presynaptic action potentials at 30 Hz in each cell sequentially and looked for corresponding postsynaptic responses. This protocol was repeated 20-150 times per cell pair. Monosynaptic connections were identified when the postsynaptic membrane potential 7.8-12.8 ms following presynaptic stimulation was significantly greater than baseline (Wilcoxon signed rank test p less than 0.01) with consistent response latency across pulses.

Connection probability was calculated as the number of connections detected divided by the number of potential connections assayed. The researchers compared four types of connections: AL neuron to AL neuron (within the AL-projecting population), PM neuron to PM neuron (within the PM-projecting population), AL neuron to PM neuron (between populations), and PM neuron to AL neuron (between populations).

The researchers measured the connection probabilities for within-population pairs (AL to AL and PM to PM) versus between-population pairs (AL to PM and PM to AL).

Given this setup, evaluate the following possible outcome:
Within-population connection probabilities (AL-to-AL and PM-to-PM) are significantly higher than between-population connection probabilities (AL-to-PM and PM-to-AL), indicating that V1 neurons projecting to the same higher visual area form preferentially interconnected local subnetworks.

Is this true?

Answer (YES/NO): YES